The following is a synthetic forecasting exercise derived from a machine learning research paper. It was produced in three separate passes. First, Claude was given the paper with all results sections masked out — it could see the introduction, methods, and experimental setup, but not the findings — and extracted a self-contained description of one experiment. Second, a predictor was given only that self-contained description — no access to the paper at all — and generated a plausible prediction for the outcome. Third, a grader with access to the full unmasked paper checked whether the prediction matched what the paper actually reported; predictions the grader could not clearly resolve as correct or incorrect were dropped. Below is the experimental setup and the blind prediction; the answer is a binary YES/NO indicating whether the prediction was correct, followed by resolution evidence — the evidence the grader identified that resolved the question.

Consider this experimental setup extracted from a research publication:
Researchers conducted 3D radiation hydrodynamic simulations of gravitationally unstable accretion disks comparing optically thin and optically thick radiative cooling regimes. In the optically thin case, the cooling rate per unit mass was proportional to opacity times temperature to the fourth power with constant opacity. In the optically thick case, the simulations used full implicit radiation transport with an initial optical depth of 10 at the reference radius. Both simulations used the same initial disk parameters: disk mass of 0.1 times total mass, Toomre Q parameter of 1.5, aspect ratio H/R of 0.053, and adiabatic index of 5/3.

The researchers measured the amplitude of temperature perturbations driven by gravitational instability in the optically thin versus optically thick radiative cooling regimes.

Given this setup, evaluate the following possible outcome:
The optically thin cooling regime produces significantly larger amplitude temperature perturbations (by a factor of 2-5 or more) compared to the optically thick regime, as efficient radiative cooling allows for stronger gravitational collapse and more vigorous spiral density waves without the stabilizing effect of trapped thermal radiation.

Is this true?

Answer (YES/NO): NO